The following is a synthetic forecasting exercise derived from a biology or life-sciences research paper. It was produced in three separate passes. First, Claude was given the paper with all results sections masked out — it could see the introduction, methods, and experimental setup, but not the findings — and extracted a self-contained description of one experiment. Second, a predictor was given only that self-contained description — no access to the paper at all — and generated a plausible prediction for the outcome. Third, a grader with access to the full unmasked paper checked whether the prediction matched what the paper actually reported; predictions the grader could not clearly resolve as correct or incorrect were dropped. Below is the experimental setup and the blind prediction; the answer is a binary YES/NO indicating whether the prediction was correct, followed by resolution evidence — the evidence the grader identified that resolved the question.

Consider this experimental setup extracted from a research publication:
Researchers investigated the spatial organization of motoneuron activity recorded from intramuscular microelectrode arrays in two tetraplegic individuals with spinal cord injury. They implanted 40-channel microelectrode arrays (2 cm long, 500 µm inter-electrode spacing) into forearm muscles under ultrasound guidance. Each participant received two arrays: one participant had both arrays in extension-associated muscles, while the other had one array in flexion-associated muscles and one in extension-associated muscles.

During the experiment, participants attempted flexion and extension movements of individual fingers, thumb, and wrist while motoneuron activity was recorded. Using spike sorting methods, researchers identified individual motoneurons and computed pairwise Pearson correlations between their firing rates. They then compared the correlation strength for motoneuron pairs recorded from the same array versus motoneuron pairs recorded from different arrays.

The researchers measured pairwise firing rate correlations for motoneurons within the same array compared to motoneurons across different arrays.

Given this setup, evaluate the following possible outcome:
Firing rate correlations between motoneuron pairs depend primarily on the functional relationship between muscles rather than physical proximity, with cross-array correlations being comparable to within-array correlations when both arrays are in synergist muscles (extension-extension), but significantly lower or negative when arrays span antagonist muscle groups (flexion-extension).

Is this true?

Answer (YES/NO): NO